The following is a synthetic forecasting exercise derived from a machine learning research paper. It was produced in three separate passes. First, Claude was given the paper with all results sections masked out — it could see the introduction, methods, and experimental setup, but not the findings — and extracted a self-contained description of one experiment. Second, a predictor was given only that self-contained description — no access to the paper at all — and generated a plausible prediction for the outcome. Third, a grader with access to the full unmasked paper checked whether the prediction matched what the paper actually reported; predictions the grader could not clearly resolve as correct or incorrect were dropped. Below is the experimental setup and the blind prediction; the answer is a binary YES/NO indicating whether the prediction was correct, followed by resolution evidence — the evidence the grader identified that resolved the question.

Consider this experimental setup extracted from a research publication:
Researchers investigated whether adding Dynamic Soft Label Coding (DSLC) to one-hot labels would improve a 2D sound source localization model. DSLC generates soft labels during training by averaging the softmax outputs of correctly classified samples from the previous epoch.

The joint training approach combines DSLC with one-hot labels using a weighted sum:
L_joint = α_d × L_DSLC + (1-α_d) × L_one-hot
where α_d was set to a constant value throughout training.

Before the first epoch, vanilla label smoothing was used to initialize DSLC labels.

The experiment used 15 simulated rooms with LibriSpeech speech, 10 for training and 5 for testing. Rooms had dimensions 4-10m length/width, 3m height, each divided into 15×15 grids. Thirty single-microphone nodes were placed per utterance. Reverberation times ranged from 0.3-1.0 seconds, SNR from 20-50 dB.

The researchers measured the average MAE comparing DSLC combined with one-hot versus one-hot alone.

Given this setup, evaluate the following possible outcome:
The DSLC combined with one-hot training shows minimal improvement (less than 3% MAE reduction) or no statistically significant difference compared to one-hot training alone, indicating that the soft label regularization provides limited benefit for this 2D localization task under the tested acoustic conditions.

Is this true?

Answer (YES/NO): NO